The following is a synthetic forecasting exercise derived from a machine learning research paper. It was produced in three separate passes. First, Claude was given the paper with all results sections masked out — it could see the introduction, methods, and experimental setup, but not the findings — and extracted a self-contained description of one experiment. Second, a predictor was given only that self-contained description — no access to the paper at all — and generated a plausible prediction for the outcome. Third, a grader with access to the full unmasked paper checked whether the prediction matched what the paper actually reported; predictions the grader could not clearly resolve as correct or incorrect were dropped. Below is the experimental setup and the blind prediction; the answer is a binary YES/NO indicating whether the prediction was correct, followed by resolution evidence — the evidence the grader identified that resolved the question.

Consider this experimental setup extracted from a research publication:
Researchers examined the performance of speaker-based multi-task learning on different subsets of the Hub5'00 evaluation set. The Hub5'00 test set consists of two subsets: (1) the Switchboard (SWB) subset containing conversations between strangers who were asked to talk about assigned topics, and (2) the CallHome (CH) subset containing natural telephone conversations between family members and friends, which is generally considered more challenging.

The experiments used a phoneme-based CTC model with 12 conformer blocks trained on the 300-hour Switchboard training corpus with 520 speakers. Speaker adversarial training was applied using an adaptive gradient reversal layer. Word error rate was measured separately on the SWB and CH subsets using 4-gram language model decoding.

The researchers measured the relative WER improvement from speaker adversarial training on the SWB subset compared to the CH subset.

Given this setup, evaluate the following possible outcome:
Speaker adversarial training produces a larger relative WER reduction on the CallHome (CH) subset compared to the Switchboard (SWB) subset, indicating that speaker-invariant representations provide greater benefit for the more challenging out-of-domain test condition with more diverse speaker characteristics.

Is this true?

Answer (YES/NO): YES